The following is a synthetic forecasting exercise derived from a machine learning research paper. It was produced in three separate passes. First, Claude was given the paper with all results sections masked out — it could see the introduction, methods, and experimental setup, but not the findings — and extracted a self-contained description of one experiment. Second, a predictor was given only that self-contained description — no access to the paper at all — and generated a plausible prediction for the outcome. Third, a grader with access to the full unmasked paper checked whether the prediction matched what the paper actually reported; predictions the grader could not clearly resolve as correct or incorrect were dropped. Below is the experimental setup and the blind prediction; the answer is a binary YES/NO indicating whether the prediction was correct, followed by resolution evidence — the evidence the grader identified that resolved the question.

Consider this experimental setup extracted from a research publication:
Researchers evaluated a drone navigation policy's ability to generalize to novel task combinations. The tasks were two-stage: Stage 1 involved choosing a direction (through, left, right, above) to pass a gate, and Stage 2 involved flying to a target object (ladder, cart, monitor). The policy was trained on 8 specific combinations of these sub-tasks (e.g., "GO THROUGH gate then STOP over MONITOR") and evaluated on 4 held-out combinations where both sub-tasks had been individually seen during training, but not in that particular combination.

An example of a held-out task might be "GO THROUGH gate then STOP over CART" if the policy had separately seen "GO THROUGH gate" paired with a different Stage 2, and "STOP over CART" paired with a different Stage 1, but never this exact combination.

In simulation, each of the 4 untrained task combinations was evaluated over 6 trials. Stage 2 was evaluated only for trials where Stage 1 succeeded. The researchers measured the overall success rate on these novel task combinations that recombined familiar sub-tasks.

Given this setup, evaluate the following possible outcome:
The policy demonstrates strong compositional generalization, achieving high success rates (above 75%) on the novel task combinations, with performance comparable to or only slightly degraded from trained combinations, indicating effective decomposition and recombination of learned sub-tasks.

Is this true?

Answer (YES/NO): NO